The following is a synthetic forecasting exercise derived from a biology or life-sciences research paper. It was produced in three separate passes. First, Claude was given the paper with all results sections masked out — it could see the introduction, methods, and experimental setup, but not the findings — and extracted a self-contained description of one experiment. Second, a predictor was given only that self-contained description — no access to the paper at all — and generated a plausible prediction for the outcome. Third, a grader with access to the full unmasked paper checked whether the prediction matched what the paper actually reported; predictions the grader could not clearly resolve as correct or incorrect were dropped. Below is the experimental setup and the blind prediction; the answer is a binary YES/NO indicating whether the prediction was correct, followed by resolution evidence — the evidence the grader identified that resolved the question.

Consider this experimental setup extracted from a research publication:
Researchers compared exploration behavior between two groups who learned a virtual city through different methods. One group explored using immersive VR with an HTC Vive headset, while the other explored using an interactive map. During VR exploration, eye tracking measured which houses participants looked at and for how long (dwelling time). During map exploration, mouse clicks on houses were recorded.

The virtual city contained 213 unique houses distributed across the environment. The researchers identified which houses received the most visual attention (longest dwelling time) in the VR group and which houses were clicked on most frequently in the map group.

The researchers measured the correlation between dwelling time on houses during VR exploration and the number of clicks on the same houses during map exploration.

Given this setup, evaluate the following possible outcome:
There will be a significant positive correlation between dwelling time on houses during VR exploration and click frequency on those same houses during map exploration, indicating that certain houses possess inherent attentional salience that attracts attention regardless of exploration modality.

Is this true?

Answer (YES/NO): YES